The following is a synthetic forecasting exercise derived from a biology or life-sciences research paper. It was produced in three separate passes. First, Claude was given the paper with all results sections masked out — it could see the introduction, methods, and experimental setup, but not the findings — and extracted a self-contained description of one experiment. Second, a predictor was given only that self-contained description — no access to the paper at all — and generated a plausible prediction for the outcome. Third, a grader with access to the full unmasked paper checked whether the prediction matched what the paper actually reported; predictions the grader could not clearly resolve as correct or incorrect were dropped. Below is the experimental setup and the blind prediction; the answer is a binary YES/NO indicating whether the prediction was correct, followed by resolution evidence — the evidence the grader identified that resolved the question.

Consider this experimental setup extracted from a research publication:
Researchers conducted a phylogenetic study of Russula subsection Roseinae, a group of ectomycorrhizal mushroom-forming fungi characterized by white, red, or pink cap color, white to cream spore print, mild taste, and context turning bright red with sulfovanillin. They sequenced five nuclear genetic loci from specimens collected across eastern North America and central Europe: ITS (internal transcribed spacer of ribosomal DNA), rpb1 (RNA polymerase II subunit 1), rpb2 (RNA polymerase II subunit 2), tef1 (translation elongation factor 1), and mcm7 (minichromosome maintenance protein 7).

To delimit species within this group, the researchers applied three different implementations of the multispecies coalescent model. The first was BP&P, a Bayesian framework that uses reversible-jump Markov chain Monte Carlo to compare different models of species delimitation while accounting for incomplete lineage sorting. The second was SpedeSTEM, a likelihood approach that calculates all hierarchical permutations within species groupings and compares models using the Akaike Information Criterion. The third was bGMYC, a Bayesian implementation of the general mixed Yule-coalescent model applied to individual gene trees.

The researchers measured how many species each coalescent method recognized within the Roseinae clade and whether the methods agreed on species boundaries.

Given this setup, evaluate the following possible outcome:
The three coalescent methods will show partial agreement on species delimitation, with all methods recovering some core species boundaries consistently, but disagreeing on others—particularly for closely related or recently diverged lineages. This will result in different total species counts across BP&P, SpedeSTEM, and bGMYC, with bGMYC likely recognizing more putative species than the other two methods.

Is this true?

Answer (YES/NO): NO